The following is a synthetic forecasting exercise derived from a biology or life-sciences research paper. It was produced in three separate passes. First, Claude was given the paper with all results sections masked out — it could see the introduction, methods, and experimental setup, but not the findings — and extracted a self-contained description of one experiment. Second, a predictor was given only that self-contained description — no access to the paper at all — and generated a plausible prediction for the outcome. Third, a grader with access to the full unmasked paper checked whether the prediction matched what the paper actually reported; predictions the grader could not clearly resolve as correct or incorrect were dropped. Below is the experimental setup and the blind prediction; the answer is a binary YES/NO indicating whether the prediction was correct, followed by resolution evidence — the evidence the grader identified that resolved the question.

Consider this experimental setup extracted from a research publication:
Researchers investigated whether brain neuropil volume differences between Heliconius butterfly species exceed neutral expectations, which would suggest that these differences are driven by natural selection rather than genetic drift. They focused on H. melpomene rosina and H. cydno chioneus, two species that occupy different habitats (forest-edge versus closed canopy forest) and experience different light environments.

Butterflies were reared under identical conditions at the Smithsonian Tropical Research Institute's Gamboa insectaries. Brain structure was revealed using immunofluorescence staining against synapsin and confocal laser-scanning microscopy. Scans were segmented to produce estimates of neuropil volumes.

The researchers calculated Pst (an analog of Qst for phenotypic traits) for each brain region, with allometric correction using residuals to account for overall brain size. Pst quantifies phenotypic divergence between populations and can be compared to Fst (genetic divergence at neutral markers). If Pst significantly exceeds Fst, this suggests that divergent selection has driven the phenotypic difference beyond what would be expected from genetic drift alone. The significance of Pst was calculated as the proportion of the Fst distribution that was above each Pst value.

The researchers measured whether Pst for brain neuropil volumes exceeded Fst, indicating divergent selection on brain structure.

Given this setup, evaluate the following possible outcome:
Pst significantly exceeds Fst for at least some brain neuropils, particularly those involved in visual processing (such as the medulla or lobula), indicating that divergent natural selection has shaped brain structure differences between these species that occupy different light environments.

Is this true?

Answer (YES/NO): YES